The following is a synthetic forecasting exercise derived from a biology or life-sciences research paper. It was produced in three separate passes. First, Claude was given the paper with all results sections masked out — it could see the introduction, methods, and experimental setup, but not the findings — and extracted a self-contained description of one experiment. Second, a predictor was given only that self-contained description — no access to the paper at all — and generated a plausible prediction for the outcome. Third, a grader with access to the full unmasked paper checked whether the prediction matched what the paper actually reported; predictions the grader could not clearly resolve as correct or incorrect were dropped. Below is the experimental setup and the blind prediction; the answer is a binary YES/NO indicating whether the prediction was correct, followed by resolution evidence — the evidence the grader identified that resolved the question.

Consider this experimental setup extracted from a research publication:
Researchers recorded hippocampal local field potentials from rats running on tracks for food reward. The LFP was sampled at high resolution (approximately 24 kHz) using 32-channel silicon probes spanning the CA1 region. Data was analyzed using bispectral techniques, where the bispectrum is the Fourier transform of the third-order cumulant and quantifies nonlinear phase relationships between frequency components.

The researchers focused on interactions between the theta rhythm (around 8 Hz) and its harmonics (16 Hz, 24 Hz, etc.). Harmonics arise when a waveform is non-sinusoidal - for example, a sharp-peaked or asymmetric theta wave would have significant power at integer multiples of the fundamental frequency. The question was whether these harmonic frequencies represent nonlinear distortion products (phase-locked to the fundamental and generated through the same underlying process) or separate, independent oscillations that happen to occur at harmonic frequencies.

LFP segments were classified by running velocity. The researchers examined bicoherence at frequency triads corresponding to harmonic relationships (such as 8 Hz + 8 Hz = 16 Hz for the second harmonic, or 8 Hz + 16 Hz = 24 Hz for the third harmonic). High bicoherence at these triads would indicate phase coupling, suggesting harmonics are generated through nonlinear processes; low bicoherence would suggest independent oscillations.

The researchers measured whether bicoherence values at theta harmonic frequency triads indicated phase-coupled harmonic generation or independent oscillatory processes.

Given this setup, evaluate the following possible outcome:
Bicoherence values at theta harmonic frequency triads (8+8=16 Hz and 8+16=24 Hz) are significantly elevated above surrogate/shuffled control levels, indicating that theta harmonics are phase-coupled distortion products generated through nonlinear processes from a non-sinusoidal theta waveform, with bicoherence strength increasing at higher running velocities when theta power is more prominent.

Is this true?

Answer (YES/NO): YES